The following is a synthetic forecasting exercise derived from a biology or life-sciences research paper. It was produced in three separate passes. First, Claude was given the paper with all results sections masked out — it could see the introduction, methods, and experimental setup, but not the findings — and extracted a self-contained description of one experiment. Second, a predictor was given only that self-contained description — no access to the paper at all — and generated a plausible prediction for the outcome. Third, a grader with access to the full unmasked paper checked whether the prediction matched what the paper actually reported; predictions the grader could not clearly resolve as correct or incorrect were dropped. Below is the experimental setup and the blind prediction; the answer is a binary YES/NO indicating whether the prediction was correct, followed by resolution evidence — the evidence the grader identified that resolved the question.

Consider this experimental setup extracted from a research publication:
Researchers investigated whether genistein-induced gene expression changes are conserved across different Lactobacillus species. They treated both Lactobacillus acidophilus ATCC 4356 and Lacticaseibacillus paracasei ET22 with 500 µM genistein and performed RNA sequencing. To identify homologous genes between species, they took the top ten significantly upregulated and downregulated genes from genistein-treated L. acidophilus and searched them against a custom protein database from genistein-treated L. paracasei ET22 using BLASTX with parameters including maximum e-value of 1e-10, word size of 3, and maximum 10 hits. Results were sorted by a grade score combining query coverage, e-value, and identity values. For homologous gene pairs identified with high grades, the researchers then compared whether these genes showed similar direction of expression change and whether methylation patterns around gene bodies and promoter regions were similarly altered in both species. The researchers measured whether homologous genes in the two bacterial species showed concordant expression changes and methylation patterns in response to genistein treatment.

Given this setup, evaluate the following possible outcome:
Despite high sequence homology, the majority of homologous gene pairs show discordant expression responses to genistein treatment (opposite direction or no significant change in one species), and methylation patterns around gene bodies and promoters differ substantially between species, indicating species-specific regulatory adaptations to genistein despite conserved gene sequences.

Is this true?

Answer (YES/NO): NO